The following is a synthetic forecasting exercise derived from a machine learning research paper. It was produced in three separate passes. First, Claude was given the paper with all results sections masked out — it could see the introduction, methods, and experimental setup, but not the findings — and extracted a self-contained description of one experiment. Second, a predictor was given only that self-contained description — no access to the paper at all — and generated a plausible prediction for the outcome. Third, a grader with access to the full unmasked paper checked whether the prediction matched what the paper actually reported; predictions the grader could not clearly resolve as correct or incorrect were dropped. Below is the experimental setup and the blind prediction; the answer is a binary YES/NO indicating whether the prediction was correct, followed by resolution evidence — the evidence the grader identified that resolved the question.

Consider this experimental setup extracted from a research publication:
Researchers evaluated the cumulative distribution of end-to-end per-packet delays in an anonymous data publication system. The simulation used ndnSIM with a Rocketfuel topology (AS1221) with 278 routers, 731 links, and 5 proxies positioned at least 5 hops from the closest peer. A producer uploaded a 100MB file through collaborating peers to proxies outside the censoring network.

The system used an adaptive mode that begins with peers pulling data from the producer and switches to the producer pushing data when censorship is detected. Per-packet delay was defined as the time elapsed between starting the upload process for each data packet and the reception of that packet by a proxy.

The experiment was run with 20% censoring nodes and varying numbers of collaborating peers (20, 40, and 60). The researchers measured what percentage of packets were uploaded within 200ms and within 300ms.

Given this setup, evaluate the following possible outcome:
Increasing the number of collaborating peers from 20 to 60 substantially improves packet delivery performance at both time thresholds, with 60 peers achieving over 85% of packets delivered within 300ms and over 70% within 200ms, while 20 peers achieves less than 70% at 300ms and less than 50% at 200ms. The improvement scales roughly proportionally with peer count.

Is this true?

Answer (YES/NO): NO